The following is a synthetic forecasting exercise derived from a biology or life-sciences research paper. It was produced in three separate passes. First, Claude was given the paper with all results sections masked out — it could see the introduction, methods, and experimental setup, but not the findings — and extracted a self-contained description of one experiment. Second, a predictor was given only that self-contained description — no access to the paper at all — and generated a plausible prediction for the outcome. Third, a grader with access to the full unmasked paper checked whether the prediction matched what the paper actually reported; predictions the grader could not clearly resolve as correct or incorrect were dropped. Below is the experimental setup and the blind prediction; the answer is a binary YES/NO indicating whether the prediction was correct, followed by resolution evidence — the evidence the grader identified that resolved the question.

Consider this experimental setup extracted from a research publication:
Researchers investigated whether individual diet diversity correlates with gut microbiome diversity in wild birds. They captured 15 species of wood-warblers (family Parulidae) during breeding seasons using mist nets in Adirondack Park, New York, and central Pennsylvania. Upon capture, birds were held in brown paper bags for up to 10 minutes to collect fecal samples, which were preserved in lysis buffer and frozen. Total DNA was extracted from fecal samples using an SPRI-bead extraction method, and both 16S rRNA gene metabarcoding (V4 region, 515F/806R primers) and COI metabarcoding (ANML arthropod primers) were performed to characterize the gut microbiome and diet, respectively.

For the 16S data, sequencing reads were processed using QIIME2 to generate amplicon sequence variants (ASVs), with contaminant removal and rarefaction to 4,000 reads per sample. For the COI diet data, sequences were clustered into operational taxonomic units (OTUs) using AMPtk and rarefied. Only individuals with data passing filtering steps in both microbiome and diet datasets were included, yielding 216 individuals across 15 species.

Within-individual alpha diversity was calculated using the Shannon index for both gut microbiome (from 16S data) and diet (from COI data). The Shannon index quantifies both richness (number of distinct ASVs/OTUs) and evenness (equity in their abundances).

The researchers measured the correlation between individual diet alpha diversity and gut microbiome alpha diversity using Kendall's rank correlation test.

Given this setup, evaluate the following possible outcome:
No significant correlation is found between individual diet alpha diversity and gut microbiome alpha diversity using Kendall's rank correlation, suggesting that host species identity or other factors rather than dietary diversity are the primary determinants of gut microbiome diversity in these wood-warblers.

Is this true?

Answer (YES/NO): YES